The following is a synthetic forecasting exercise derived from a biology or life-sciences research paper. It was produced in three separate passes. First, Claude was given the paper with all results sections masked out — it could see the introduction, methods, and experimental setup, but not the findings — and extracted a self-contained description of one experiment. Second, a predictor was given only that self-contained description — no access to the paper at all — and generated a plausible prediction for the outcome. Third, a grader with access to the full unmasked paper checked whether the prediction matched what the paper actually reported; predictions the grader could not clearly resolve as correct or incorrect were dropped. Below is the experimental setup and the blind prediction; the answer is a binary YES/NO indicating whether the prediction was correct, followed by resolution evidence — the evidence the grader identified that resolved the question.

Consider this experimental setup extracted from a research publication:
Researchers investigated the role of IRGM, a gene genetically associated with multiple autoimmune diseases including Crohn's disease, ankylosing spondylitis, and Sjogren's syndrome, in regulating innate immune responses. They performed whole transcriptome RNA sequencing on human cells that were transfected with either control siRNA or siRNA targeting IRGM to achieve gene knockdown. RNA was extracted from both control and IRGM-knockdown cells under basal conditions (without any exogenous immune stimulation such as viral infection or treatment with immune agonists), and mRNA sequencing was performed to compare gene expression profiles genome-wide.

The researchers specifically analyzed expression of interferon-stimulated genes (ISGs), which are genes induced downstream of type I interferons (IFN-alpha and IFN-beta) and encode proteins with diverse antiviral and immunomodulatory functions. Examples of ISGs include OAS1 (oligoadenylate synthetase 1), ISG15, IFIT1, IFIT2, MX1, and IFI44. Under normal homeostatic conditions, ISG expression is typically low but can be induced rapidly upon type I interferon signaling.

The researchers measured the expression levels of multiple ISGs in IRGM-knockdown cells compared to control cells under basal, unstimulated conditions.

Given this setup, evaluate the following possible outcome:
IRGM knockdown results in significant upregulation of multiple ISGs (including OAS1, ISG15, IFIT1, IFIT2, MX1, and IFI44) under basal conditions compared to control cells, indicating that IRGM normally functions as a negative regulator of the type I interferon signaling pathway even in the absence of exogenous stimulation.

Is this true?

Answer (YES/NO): YES